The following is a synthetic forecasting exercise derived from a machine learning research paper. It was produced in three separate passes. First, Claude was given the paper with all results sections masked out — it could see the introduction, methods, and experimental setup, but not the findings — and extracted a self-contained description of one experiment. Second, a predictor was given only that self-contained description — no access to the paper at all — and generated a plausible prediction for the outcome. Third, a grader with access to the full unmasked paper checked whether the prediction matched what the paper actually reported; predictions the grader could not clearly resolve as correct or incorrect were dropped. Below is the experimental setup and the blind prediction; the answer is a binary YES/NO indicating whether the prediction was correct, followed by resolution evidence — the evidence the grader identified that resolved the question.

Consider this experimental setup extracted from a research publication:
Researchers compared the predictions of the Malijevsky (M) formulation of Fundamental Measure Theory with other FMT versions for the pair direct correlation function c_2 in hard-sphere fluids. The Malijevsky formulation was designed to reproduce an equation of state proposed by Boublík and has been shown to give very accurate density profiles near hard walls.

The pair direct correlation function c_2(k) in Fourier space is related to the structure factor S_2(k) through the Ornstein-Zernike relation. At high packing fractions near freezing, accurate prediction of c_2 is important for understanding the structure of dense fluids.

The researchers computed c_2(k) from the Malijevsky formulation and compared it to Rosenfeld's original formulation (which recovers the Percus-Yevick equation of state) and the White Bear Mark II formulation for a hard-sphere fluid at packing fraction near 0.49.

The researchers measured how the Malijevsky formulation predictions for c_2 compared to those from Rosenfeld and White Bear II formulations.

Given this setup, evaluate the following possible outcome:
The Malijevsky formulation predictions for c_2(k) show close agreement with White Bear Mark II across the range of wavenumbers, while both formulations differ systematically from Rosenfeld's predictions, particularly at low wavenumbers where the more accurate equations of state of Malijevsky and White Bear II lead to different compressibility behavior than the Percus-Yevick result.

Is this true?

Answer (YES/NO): NO